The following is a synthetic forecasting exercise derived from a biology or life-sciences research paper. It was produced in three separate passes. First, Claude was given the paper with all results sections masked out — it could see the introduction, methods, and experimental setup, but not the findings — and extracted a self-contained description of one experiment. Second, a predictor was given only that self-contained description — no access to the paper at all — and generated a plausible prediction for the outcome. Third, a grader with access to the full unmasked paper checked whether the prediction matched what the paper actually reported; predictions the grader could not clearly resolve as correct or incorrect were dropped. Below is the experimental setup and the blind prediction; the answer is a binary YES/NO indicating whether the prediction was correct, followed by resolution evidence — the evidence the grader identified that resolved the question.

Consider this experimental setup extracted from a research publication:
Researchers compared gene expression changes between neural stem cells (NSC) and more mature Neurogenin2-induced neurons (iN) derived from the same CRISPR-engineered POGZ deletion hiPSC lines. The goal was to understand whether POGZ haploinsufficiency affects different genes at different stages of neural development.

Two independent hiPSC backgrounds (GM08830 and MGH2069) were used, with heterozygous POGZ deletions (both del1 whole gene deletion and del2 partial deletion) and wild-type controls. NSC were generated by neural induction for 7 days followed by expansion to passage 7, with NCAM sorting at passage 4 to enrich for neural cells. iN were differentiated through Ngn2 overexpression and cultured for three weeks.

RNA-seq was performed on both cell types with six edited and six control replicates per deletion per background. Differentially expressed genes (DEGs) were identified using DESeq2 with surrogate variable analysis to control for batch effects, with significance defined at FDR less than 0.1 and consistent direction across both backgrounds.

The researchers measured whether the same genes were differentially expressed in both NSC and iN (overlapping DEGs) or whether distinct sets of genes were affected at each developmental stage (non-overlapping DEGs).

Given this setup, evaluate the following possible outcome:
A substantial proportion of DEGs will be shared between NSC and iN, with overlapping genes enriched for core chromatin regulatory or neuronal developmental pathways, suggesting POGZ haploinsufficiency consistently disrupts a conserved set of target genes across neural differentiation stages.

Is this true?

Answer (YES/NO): NO